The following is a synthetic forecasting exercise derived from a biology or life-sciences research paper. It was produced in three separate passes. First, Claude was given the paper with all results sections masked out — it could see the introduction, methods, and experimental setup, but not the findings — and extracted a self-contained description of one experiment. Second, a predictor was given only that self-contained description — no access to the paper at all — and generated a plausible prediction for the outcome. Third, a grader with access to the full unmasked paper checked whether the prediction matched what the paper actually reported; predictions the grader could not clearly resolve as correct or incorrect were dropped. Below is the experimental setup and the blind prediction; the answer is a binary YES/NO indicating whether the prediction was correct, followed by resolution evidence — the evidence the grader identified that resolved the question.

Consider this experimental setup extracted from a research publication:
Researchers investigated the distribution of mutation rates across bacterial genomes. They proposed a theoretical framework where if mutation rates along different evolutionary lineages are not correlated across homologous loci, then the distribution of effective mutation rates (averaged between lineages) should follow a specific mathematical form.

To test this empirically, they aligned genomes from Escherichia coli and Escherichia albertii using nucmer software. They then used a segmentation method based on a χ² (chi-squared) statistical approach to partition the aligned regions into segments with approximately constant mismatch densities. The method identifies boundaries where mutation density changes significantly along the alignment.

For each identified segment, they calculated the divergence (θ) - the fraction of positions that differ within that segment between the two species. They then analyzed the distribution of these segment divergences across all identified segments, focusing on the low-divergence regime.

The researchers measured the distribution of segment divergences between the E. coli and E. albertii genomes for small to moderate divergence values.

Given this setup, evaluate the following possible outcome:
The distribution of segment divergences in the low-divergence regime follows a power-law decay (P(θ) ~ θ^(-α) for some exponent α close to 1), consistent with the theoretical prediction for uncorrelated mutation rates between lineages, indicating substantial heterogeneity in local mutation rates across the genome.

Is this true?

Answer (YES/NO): NO